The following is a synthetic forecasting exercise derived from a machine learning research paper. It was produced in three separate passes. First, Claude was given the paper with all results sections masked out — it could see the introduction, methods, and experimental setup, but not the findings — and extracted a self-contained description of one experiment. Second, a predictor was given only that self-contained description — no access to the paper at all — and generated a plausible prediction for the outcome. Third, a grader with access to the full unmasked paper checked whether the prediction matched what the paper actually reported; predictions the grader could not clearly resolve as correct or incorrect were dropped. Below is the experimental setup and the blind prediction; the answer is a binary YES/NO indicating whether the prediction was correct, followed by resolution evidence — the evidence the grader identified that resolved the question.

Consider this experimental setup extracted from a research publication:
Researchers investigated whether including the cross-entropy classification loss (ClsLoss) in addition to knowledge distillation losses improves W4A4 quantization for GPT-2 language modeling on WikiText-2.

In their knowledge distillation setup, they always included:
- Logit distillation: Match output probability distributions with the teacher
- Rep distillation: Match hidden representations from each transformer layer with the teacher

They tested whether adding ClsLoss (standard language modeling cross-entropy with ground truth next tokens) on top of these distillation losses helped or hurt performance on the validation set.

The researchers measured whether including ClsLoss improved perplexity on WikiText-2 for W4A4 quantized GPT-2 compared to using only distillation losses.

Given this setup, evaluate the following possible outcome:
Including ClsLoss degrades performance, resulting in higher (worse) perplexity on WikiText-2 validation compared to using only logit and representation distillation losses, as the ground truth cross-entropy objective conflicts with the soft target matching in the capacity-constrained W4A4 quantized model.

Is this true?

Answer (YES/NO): NO